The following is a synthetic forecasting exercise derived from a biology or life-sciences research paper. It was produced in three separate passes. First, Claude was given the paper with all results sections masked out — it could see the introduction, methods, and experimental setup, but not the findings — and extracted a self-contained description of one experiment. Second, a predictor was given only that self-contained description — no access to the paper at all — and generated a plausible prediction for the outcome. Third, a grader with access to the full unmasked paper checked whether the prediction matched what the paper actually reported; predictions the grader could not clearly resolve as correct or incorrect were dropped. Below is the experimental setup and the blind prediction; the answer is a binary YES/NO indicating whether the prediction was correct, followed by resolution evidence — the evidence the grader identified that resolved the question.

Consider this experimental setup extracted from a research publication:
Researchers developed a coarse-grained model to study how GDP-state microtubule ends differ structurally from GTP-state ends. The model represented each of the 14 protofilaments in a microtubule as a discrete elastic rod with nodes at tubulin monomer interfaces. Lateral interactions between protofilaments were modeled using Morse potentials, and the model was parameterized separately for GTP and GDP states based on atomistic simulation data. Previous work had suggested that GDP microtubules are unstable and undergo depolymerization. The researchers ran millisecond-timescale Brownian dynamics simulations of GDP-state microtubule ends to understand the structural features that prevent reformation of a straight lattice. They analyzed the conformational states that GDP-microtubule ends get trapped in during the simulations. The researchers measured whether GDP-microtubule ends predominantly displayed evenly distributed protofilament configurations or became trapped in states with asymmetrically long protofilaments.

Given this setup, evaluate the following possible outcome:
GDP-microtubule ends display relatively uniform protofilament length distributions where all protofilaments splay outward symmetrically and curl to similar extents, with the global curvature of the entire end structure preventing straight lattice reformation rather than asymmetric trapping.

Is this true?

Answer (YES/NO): NO